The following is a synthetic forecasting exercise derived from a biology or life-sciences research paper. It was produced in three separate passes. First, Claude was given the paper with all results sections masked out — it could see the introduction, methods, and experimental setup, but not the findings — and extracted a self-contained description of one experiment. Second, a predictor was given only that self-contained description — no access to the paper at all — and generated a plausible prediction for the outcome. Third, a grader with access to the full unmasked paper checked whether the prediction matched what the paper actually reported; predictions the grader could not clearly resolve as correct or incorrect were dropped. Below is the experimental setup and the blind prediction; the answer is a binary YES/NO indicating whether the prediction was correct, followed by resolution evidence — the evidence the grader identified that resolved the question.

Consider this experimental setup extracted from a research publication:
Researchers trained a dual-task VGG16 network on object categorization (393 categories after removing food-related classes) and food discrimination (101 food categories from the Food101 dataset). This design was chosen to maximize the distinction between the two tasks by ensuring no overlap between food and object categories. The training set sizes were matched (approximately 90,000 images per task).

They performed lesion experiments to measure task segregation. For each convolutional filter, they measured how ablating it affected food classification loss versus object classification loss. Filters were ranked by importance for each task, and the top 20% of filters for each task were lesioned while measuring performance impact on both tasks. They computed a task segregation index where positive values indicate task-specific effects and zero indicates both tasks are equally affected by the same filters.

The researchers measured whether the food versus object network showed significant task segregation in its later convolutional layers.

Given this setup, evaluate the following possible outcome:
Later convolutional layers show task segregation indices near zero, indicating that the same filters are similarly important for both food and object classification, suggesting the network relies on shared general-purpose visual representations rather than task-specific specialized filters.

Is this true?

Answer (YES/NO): NO